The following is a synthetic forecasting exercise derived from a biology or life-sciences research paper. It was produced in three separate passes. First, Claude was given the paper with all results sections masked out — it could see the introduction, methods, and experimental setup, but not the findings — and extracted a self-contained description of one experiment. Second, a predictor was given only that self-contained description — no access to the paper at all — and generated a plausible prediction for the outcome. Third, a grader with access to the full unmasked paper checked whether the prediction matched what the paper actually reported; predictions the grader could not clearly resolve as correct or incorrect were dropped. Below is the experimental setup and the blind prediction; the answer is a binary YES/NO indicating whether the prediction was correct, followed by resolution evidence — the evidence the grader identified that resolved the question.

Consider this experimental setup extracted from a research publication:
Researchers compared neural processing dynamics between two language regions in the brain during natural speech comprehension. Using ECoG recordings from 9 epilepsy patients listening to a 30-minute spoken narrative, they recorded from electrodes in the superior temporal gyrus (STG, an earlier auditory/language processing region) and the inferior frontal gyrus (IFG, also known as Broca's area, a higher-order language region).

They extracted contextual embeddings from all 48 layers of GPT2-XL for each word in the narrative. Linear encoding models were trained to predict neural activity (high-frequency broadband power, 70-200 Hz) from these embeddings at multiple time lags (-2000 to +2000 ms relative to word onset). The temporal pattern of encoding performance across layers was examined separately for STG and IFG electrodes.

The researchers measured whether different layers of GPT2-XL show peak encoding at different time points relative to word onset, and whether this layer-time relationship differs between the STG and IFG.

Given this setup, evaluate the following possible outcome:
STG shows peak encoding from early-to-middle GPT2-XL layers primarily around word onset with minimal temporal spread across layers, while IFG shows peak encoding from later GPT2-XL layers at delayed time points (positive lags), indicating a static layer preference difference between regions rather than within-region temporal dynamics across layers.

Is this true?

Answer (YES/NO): NO